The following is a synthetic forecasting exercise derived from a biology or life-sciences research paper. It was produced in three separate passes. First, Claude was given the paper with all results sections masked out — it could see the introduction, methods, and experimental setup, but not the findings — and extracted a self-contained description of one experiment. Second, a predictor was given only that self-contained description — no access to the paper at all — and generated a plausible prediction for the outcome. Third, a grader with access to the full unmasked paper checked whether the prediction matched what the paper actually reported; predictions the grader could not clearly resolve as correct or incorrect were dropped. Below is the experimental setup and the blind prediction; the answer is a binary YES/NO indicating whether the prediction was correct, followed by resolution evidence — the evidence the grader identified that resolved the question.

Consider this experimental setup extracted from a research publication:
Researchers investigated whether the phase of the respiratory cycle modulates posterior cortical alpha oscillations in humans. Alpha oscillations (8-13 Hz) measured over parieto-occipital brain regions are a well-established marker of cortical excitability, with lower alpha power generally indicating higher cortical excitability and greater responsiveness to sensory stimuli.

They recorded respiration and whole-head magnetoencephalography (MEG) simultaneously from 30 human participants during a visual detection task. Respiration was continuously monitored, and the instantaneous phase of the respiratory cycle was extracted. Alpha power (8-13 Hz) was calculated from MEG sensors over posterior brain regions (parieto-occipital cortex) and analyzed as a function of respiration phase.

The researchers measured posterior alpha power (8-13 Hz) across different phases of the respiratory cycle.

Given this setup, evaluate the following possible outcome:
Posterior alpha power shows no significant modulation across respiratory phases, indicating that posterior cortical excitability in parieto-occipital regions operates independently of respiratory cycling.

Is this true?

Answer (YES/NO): NO